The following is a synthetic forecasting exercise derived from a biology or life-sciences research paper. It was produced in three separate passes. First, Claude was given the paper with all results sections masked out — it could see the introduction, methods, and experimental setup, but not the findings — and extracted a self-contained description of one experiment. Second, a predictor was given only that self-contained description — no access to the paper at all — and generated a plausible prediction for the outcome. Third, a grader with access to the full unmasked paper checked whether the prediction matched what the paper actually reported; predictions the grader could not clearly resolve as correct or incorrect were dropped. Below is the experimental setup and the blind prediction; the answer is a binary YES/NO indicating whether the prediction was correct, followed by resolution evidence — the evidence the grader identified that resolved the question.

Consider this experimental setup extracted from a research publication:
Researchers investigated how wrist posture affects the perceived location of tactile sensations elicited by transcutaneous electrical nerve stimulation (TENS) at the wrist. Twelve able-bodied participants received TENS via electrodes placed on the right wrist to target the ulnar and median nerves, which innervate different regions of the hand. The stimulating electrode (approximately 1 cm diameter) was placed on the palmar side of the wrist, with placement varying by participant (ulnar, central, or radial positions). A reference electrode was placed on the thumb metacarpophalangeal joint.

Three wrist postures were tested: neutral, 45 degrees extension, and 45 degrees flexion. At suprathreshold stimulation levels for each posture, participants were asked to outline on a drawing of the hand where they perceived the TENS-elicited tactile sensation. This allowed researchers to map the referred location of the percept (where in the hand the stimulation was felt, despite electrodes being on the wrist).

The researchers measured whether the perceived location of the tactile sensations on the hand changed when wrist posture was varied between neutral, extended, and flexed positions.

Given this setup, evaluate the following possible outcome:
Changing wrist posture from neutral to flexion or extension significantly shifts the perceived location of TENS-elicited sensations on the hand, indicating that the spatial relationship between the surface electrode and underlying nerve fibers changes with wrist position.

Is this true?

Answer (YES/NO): YES